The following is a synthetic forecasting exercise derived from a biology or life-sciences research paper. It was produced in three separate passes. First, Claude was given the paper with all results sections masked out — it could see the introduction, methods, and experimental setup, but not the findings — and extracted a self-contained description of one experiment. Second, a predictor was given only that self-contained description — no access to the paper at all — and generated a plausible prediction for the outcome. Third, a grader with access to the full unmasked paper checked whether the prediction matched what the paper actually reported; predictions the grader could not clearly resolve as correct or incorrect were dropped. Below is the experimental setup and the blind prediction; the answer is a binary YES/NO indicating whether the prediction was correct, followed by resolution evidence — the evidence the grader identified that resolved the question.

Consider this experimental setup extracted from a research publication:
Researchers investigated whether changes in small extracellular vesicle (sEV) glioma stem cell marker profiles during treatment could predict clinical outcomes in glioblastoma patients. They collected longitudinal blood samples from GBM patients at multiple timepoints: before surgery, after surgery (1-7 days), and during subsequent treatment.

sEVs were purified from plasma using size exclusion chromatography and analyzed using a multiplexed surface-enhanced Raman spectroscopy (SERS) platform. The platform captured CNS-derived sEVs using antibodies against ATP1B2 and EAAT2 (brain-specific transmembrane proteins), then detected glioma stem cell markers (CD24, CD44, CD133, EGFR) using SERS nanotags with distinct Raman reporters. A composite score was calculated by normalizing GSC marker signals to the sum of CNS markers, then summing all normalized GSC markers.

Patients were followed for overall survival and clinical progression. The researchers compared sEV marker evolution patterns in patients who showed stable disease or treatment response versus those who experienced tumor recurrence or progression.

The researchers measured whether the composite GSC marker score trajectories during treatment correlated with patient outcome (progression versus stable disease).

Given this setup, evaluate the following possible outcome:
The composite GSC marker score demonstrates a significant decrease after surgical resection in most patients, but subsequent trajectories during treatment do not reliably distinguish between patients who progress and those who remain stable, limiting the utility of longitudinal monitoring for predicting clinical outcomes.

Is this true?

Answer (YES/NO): NO